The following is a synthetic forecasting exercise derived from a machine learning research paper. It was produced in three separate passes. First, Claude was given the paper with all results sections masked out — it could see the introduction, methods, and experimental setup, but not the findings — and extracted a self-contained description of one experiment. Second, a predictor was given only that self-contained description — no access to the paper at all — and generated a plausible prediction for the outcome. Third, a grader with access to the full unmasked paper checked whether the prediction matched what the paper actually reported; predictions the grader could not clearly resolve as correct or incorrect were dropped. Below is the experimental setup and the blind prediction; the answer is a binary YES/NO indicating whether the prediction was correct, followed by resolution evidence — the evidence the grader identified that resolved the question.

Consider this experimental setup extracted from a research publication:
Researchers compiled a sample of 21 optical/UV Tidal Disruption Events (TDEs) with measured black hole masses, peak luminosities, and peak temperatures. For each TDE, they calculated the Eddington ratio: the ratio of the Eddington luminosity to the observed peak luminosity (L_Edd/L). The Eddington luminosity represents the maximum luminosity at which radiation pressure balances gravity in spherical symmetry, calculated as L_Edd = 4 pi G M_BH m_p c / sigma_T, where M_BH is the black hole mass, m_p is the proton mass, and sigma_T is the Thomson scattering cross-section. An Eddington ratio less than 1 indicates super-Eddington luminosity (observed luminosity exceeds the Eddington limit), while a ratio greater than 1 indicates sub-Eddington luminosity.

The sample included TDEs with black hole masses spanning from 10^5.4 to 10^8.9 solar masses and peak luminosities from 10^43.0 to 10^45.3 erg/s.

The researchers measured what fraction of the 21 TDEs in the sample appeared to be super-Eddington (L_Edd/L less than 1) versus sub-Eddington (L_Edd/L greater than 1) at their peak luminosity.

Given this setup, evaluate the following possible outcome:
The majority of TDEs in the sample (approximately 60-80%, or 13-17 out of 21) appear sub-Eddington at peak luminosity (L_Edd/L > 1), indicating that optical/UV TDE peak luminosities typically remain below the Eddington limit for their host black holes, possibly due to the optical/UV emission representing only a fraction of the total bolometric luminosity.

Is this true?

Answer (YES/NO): NO